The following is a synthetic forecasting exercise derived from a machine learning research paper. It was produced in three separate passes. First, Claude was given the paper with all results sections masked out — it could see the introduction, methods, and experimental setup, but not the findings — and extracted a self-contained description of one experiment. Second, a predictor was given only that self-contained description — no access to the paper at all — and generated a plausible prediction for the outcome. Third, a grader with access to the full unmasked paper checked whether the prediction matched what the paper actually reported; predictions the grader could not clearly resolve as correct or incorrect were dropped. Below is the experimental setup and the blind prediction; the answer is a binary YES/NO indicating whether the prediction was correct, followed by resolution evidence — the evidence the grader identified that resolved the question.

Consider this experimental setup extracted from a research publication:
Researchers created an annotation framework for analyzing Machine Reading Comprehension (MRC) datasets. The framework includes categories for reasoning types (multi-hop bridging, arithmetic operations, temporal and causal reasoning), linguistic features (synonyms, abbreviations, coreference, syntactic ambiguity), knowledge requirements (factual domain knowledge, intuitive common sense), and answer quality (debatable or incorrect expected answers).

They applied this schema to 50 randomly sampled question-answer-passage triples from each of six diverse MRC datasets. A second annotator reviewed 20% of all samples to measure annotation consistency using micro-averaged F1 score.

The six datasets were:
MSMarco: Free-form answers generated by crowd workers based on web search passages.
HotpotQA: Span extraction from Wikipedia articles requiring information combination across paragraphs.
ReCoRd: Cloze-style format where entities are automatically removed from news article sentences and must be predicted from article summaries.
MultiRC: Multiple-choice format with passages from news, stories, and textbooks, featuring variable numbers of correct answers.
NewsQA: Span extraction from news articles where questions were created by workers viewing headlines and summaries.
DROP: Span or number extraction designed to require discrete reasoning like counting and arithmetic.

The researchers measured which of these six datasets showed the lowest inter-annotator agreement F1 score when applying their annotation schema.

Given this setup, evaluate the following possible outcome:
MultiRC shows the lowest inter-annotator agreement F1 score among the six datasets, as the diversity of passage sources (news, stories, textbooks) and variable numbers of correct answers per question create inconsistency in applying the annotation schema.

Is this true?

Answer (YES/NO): NO